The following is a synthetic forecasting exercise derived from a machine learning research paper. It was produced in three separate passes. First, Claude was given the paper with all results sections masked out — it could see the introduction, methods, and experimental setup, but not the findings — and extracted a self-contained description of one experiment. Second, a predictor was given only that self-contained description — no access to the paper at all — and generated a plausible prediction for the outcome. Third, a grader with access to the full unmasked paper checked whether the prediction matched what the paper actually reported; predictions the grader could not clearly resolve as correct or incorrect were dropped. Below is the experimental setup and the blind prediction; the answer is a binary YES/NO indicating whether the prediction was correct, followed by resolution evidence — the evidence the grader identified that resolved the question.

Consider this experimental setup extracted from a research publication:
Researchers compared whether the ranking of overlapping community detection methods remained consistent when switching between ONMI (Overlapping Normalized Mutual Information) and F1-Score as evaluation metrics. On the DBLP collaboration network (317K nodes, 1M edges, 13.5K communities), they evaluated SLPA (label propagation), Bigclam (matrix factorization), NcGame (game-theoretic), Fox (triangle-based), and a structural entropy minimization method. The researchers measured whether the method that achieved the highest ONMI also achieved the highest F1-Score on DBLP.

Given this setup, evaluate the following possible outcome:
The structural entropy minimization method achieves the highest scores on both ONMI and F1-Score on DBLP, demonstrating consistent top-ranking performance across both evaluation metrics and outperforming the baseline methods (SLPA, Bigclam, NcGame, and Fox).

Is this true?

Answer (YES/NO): NO